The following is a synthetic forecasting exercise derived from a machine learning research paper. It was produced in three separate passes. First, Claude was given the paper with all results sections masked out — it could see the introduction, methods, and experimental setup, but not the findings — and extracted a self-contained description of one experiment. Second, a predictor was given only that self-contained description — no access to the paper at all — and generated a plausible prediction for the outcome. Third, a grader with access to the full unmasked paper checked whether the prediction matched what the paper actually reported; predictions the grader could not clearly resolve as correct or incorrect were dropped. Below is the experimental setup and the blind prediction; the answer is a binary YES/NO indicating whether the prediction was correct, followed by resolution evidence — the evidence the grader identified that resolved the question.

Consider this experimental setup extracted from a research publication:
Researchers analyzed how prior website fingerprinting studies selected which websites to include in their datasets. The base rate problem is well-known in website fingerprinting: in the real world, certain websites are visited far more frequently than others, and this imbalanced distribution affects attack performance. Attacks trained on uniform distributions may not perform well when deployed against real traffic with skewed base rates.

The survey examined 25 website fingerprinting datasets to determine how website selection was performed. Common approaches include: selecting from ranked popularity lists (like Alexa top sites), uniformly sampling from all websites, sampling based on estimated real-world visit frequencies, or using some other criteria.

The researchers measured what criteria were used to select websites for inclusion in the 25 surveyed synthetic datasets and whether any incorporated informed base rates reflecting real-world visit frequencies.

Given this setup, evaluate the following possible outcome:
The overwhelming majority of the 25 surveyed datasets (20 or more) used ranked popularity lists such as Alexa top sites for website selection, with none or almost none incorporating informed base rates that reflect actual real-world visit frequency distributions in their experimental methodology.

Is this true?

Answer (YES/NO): YES